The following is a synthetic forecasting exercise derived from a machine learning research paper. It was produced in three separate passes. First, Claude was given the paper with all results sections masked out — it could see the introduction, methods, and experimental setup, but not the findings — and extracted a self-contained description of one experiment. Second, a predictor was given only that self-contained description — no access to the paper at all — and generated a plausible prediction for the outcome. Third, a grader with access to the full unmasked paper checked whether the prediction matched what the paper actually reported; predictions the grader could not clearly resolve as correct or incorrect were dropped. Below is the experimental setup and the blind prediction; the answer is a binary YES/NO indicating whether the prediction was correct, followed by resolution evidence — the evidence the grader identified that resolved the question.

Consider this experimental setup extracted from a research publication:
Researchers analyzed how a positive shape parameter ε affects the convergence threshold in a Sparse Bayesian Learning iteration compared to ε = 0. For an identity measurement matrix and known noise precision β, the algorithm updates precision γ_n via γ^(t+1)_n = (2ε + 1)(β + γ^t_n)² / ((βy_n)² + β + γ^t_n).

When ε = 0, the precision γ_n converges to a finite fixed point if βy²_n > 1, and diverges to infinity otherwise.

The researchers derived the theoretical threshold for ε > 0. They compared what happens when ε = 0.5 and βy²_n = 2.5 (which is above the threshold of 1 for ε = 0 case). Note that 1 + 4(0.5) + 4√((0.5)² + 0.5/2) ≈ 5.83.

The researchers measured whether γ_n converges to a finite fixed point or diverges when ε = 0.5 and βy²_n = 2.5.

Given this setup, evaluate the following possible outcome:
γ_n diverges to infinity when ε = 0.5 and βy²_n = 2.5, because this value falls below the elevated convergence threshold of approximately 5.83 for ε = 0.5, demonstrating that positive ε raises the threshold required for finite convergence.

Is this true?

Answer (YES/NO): YES